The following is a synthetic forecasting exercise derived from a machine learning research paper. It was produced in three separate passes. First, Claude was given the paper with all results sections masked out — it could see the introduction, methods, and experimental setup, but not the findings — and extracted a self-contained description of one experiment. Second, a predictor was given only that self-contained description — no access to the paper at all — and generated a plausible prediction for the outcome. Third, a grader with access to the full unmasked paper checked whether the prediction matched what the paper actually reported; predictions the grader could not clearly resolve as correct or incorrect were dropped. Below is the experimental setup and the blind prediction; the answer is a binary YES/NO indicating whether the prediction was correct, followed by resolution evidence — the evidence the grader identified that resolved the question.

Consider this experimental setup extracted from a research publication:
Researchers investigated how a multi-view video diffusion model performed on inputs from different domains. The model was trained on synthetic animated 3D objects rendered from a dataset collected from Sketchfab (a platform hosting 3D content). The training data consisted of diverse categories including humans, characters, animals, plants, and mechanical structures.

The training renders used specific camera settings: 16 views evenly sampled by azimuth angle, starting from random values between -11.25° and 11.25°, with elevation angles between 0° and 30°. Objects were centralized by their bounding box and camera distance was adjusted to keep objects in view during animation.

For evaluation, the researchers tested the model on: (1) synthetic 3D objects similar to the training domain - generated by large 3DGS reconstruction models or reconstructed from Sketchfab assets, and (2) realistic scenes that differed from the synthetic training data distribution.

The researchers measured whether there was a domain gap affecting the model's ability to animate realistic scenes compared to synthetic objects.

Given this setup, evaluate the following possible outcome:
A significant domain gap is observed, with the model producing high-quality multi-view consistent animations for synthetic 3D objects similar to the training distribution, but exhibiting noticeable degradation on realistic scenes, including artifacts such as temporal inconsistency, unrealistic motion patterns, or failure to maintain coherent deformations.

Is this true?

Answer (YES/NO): NO